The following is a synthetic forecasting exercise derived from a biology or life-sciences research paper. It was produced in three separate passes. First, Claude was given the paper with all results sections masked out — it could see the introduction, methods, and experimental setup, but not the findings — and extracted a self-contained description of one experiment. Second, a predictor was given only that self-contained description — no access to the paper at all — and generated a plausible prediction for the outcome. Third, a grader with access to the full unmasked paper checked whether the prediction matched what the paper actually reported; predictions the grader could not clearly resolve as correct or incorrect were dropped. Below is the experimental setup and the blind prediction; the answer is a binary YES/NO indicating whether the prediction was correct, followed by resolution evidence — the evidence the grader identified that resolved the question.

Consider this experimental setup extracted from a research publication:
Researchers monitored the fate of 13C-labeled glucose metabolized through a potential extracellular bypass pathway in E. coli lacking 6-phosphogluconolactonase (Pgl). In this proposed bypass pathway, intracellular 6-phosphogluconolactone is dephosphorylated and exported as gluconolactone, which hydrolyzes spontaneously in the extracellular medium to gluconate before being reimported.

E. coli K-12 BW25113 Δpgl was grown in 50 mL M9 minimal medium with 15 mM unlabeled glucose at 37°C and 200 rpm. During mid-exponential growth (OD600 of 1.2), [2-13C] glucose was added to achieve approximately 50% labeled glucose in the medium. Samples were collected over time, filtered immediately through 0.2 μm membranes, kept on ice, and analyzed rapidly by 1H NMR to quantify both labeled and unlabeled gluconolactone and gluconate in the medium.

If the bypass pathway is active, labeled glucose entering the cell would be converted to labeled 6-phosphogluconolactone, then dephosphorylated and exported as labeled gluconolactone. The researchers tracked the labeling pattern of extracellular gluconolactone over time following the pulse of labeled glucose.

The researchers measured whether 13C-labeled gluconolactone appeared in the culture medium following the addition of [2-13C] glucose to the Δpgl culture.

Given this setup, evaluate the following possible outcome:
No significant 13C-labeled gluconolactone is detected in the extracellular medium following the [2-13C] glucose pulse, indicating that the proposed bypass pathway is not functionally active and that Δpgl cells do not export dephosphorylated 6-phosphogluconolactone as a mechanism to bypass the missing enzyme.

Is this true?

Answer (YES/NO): NO